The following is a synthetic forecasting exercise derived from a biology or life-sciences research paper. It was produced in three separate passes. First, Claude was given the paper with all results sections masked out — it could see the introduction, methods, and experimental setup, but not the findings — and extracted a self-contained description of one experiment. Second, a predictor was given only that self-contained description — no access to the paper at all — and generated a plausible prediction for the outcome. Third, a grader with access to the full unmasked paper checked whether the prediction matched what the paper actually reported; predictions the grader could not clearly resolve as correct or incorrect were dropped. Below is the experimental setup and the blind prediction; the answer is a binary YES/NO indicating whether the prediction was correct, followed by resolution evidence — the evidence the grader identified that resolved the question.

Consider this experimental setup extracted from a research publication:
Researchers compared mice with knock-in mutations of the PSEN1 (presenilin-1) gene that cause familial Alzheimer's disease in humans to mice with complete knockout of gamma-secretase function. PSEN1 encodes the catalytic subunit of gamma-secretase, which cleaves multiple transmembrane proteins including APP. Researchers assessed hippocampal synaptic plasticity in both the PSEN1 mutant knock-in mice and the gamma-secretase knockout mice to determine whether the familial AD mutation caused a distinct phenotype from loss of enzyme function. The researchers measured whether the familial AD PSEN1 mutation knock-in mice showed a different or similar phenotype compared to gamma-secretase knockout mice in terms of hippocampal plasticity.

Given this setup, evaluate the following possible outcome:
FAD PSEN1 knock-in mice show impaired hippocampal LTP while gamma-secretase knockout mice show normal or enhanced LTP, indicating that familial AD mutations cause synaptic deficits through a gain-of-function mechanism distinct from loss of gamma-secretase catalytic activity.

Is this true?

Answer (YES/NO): NO